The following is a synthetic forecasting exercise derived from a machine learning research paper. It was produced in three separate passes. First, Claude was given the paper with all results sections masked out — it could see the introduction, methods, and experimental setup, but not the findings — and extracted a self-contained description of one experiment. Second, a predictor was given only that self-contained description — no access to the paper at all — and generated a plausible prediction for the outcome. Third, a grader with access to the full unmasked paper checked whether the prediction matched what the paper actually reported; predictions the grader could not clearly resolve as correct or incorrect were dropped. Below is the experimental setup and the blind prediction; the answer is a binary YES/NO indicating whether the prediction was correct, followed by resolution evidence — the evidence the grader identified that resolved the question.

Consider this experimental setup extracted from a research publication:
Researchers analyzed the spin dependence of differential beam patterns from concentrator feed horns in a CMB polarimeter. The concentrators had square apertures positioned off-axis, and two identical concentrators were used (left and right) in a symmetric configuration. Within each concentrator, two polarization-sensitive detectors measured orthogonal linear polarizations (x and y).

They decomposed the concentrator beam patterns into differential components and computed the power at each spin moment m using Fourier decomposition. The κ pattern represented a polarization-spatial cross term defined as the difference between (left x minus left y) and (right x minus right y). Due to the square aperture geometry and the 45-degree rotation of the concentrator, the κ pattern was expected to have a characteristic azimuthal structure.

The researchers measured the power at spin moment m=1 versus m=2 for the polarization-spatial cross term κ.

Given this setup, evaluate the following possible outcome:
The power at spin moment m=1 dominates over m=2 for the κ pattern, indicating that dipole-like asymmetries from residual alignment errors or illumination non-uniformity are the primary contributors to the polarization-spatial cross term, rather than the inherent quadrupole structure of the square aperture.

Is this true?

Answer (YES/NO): NO